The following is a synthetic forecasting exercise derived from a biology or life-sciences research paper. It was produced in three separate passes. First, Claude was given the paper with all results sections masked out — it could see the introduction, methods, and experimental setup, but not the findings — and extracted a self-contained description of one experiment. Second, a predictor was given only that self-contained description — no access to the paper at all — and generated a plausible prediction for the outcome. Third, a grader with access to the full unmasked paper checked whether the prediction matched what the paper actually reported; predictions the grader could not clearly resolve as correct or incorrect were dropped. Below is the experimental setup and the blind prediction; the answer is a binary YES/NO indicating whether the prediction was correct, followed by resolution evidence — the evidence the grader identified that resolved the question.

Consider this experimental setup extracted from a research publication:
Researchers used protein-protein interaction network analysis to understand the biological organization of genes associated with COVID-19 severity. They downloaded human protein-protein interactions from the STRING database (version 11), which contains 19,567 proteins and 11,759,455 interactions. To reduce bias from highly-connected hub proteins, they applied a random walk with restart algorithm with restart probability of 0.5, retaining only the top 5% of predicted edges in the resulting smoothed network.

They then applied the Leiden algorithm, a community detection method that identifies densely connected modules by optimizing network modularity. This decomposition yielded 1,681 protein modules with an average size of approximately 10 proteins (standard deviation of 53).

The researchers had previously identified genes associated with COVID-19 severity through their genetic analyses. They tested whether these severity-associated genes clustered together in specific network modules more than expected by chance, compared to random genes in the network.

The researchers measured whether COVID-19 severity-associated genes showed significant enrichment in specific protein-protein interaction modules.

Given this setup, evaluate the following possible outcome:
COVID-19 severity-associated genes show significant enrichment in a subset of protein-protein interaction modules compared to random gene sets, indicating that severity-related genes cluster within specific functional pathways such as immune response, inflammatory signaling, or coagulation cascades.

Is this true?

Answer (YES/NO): YES